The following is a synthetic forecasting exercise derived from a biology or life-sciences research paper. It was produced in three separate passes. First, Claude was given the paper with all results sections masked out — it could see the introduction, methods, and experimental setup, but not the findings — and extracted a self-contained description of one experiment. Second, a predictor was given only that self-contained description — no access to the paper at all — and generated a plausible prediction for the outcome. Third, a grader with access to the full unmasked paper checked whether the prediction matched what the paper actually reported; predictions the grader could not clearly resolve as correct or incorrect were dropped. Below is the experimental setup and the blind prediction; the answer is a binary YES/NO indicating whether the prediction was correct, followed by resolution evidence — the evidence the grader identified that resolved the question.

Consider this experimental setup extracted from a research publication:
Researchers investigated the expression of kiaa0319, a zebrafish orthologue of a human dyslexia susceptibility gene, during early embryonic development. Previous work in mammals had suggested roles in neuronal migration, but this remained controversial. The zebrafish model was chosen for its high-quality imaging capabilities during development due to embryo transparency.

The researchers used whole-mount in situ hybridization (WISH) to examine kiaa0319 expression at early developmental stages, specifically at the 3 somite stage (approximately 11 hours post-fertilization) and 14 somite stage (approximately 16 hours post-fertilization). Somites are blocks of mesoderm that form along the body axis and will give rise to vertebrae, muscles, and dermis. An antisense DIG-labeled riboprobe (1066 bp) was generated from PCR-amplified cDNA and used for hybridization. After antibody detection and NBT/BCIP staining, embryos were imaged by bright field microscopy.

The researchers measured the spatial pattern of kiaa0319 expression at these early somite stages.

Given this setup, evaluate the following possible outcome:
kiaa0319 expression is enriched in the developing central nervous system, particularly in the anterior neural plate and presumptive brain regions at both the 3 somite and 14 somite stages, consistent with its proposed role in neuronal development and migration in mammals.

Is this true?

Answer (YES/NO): YES